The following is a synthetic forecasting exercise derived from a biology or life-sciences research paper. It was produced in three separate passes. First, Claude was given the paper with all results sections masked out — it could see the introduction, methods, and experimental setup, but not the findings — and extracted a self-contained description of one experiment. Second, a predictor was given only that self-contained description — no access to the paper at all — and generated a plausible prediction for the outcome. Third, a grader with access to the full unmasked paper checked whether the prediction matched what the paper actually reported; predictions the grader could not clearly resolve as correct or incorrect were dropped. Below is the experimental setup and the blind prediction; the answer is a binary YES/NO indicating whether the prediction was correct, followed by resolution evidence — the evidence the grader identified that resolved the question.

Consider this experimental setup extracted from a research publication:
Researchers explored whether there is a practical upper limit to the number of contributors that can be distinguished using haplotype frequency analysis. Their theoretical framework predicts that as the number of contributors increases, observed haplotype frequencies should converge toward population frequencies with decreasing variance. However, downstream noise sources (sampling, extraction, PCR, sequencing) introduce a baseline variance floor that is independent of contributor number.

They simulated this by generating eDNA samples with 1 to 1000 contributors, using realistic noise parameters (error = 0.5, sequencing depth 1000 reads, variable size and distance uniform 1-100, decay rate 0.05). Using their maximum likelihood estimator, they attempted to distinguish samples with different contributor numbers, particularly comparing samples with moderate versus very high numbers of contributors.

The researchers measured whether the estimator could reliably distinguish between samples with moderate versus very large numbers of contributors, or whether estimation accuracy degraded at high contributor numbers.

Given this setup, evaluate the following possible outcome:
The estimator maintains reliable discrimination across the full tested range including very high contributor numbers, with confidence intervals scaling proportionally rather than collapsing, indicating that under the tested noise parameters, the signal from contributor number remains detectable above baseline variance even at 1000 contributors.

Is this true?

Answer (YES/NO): NO